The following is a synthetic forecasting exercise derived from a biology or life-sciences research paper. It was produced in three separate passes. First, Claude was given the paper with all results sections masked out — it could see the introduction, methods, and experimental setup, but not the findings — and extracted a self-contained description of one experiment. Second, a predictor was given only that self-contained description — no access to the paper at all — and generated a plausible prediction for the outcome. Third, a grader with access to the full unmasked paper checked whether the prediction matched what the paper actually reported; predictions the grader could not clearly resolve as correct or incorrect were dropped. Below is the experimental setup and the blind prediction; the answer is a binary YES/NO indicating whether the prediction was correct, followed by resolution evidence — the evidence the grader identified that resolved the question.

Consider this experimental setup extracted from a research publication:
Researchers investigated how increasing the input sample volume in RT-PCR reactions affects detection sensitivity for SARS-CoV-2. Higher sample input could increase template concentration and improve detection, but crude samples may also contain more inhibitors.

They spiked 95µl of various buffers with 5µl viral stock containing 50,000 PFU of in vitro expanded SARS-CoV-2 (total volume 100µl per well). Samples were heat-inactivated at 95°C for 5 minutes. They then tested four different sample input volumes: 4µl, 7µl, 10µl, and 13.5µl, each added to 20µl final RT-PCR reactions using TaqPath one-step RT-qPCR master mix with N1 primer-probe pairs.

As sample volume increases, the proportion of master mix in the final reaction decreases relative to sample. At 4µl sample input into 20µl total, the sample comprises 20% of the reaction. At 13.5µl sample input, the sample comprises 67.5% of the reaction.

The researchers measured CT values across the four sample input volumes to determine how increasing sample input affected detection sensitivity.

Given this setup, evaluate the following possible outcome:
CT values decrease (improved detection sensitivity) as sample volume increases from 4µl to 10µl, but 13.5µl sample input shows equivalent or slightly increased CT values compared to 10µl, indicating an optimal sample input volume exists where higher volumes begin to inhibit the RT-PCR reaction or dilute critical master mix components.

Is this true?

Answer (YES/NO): NO